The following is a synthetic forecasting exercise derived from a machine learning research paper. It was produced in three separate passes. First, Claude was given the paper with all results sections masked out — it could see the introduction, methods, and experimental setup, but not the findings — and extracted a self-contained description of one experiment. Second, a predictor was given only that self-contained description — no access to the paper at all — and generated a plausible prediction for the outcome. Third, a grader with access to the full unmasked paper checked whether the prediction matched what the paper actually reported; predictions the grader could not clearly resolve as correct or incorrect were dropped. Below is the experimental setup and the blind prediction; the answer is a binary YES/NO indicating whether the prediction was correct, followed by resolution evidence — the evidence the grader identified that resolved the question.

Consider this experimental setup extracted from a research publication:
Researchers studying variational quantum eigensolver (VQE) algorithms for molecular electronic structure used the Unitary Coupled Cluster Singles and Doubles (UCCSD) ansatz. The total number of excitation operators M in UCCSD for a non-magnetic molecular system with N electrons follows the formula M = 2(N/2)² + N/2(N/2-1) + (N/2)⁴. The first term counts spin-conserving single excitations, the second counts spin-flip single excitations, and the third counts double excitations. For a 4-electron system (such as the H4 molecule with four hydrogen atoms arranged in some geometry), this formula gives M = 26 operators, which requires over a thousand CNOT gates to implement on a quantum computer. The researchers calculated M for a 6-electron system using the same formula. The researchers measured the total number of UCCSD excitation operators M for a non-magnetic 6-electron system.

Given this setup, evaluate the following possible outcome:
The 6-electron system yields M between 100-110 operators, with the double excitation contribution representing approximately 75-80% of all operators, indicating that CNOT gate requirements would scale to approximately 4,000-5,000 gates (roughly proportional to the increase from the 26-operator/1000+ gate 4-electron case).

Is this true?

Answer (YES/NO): NO